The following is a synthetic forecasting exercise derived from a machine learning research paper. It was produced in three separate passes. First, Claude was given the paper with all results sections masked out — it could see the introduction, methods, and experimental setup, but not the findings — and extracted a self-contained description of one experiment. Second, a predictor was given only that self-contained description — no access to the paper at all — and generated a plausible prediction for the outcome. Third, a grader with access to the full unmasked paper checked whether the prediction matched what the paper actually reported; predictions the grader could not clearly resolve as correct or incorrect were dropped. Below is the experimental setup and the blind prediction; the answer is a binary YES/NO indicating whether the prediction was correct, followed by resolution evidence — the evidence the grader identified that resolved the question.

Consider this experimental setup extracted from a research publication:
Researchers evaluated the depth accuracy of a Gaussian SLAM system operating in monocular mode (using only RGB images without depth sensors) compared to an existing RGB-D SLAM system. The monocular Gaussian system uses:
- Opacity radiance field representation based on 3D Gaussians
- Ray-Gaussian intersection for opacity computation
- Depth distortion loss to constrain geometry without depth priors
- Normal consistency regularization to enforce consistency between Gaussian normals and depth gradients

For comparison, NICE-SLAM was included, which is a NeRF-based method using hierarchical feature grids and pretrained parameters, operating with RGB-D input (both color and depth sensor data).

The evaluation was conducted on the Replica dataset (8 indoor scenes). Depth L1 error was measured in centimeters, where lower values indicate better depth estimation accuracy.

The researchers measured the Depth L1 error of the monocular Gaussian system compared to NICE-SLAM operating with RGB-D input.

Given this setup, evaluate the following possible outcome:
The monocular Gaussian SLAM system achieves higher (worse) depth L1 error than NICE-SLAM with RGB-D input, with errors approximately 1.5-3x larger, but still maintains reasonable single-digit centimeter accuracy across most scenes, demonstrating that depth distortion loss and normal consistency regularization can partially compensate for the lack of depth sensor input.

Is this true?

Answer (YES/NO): NO